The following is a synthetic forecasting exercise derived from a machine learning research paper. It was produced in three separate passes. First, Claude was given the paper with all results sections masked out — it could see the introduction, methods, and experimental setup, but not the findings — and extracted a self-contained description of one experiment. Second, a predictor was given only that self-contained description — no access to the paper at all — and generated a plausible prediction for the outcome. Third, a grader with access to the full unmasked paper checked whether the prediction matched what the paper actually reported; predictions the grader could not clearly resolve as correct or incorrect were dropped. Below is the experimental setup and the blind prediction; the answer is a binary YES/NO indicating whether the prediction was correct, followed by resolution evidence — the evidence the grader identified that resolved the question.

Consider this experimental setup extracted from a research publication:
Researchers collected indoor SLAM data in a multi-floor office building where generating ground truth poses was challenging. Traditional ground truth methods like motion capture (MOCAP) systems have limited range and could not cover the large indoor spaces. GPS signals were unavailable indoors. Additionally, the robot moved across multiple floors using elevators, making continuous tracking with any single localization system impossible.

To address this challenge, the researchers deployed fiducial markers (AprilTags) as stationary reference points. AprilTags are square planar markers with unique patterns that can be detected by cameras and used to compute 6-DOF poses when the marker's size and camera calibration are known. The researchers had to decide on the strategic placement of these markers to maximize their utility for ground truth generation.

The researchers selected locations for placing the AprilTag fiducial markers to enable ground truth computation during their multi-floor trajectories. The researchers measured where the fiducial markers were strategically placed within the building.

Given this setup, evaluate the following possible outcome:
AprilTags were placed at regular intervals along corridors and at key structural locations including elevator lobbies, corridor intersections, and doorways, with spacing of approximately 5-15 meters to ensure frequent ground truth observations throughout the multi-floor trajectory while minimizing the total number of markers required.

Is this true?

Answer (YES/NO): NO